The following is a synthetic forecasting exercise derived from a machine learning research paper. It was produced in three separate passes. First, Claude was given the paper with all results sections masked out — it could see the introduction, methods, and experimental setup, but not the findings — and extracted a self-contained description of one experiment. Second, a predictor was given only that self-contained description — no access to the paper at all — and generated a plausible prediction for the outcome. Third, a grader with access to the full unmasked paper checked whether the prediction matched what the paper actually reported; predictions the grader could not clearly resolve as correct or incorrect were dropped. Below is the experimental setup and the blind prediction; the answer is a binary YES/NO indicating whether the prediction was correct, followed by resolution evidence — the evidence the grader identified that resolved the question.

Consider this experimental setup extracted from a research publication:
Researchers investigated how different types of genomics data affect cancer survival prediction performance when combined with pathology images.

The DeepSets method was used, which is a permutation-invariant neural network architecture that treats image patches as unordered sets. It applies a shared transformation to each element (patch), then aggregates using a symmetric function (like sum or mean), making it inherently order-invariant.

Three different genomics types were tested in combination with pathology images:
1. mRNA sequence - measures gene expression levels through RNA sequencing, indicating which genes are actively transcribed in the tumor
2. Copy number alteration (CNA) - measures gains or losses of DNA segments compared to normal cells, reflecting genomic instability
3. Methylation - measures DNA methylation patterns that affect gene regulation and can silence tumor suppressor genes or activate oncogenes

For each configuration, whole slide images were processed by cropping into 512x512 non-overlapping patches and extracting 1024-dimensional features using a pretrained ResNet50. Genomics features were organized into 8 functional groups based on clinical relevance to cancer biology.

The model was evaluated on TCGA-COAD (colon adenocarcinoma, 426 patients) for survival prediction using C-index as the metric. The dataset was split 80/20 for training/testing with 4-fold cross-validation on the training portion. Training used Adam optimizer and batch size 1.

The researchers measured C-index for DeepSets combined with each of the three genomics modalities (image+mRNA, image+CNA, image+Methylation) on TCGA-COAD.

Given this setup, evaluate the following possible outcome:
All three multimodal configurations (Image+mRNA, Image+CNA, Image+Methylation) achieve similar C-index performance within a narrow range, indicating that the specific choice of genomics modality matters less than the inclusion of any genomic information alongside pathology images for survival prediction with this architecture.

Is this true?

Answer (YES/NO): NO